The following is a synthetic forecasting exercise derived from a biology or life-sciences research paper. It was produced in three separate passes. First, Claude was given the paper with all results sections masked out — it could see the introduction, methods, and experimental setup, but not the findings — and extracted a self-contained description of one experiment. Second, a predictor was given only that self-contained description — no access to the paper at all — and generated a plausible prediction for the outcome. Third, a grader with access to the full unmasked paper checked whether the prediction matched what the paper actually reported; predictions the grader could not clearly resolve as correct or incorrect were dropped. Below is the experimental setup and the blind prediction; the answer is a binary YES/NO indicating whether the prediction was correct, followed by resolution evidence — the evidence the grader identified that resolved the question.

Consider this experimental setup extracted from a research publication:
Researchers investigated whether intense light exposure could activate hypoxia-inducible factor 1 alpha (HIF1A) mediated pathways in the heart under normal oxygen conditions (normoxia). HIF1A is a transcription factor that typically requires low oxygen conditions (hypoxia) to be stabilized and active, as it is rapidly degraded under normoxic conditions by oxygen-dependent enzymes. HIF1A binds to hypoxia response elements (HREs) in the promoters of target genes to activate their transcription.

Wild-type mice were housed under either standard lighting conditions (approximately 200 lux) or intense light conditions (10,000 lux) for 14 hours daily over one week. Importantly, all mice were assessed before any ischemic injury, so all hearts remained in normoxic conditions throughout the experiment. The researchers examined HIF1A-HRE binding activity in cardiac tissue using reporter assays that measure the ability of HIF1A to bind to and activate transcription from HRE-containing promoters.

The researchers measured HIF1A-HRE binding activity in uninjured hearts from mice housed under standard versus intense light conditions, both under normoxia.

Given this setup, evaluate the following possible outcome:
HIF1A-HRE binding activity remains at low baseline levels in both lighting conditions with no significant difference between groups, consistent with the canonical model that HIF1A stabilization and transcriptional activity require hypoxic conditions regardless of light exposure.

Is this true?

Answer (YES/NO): NO